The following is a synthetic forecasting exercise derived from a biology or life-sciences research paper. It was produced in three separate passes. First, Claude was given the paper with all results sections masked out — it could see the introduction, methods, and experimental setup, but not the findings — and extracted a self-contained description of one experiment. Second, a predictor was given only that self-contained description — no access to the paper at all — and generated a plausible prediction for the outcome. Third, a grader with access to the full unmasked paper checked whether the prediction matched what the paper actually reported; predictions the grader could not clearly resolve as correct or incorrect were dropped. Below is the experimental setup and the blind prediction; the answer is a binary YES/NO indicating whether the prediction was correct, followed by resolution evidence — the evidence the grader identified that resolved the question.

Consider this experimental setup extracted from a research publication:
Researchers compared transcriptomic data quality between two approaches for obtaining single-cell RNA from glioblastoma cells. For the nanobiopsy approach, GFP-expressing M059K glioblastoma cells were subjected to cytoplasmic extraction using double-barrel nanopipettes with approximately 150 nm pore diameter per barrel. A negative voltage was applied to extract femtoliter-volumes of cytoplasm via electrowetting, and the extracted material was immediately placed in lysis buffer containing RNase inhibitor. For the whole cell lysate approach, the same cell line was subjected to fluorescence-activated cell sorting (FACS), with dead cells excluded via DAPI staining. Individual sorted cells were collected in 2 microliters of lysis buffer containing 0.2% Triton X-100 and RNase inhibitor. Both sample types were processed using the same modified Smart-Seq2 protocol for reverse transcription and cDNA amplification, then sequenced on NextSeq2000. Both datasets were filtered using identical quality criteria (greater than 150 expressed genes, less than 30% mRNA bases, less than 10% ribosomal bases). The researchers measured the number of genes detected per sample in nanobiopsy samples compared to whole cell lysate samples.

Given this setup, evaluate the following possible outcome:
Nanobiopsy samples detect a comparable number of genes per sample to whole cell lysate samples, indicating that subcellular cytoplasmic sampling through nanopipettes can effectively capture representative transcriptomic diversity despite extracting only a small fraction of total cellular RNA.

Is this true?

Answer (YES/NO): NO